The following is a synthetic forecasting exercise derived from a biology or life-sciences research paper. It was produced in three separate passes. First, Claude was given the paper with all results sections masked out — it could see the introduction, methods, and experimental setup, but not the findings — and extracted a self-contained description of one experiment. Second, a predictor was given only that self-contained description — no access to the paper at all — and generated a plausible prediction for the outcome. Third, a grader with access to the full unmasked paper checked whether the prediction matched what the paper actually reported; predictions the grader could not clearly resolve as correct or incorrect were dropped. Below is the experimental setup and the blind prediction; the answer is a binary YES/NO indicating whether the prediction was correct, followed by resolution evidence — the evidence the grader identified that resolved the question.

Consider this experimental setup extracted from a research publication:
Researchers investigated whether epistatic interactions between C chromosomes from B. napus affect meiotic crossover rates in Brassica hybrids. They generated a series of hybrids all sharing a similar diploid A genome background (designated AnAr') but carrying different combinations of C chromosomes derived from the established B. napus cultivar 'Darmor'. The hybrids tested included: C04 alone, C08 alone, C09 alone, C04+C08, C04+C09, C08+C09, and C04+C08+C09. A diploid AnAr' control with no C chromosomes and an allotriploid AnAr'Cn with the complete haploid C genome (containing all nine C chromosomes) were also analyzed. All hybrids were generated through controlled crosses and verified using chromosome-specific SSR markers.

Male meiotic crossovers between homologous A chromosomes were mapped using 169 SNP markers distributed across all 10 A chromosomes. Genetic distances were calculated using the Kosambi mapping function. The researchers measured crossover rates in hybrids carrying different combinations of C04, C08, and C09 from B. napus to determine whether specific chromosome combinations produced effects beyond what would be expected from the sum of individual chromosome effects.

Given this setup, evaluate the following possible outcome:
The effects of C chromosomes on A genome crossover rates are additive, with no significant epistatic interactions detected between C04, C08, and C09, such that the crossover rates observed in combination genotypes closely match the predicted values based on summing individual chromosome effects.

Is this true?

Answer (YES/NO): NO